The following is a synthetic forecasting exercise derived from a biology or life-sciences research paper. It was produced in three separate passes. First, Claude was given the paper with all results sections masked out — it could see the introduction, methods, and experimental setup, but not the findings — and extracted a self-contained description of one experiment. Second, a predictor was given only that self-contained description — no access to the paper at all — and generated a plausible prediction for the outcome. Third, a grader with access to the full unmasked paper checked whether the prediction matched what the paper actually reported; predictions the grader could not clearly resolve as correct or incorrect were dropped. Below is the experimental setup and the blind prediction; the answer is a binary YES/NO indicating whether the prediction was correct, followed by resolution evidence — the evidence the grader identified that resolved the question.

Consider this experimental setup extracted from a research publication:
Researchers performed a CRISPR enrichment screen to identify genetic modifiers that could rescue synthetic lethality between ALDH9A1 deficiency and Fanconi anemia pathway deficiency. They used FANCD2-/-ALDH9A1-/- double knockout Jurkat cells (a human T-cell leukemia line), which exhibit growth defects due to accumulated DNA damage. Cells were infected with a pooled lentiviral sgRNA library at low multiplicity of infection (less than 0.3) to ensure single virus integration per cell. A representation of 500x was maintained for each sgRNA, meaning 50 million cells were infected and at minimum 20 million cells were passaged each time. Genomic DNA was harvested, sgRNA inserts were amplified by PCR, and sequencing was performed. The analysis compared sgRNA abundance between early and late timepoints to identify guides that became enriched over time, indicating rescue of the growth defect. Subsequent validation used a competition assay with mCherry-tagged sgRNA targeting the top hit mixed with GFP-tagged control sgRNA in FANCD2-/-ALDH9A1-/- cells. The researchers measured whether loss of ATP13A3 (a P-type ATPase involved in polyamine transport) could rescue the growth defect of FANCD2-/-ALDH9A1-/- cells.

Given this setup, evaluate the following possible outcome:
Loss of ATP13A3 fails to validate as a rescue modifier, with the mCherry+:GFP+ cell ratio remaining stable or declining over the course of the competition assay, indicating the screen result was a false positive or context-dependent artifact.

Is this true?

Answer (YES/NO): NO